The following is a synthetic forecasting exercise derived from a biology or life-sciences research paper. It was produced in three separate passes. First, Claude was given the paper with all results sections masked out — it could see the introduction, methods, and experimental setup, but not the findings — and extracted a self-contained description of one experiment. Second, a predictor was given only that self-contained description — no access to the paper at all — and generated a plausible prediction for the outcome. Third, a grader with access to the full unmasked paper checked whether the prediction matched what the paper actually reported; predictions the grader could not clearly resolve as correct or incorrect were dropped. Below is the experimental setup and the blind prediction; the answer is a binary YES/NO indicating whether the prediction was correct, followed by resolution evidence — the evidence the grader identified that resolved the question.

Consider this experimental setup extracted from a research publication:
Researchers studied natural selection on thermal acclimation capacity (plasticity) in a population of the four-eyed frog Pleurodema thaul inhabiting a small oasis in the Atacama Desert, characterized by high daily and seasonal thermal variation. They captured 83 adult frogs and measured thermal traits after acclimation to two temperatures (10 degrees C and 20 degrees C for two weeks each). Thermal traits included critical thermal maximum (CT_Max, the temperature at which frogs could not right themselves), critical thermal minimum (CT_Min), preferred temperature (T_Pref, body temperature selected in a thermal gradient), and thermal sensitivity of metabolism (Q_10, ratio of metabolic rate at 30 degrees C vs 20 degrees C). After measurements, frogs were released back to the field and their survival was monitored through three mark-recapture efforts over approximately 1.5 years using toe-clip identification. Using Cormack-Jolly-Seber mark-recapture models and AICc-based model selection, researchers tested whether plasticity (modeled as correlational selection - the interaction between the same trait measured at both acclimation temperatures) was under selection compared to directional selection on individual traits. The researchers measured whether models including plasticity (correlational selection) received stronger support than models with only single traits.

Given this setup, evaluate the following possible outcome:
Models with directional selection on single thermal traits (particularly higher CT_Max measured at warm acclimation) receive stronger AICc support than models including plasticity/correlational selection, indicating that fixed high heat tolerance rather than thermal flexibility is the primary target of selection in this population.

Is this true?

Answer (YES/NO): NO